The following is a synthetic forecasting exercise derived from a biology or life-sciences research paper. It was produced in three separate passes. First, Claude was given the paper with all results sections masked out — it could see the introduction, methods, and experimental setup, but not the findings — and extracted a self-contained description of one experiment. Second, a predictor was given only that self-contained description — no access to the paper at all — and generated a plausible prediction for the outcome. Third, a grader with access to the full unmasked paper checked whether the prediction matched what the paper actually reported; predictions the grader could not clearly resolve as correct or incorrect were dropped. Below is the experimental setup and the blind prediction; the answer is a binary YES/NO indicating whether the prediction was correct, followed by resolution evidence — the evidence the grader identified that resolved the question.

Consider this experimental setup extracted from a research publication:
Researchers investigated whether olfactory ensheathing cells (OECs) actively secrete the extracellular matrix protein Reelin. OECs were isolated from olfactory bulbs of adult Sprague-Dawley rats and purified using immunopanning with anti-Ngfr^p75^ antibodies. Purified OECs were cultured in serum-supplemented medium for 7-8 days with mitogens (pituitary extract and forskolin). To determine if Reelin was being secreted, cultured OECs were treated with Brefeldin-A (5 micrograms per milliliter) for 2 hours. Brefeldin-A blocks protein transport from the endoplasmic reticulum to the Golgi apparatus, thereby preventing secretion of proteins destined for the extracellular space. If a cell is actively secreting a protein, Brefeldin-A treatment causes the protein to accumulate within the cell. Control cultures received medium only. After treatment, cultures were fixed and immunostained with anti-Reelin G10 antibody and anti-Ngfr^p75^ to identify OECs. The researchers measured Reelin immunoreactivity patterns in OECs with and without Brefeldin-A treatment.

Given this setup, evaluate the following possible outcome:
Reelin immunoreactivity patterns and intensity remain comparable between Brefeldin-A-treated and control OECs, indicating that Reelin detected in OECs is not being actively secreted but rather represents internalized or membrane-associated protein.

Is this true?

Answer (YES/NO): NO